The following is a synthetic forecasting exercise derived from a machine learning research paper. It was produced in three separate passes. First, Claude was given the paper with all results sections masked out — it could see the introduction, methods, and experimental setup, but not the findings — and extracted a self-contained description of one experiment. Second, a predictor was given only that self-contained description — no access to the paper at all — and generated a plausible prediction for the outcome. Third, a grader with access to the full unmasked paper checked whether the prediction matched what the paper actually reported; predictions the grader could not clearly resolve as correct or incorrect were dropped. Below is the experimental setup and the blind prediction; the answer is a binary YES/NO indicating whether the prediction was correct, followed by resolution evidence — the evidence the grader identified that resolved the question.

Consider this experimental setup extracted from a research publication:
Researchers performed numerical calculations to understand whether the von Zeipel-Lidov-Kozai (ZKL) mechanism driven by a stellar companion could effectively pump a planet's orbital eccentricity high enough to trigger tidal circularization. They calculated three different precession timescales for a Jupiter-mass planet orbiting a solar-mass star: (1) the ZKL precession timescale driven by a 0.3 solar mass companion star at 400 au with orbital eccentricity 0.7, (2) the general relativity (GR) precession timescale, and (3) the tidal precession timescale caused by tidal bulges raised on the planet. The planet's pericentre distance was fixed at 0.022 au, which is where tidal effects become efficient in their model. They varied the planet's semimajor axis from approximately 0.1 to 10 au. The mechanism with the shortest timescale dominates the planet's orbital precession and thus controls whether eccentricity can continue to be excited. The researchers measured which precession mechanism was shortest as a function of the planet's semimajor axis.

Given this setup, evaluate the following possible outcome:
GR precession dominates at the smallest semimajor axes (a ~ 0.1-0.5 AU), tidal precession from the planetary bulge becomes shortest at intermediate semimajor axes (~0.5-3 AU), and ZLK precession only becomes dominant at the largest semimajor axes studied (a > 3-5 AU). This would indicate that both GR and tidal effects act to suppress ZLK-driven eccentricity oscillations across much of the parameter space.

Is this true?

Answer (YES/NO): NO